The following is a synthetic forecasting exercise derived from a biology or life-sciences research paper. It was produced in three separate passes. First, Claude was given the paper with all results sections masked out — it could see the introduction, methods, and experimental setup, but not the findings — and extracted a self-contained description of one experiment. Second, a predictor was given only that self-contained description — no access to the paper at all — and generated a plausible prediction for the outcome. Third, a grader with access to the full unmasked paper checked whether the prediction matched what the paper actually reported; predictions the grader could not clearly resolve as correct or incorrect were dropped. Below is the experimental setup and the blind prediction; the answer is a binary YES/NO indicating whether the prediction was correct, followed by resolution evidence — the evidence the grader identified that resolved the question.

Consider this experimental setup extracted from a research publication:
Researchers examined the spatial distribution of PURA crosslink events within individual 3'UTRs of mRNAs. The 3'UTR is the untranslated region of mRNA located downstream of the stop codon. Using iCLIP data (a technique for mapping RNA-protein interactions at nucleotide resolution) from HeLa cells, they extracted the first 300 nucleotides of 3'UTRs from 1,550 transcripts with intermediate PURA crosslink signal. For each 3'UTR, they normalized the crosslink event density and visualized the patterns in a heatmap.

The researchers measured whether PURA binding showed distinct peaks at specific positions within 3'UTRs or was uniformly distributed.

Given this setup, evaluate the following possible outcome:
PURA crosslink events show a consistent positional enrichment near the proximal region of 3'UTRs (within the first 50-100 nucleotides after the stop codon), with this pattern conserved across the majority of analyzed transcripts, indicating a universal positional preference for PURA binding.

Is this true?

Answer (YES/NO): NO